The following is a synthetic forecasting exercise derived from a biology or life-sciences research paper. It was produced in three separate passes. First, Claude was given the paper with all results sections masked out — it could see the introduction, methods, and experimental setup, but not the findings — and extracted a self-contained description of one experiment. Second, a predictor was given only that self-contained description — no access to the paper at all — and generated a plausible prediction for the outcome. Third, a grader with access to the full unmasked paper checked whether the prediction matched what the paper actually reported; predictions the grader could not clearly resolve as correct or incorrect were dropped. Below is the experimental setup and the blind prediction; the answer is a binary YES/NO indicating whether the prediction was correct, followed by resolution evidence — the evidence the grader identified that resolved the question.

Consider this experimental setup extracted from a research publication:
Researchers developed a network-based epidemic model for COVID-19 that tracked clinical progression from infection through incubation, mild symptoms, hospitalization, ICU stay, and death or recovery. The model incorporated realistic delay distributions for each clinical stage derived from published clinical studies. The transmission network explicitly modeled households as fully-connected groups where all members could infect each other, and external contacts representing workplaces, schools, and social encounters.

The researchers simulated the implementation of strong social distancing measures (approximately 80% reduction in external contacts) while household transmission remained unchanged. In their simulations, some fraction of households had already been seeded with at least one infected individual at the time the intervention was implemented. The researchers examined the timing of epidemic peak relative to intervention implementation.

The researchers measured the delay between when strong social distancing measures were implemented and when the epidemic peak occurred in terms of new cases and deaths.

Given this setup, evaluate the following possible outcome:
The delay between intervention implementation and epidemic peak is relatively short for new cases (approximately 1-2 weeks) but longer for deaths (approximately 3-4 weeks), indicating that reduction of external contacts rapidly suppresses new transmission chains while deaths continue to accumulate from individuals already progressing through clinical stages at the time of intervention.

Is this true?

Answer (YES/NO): NO